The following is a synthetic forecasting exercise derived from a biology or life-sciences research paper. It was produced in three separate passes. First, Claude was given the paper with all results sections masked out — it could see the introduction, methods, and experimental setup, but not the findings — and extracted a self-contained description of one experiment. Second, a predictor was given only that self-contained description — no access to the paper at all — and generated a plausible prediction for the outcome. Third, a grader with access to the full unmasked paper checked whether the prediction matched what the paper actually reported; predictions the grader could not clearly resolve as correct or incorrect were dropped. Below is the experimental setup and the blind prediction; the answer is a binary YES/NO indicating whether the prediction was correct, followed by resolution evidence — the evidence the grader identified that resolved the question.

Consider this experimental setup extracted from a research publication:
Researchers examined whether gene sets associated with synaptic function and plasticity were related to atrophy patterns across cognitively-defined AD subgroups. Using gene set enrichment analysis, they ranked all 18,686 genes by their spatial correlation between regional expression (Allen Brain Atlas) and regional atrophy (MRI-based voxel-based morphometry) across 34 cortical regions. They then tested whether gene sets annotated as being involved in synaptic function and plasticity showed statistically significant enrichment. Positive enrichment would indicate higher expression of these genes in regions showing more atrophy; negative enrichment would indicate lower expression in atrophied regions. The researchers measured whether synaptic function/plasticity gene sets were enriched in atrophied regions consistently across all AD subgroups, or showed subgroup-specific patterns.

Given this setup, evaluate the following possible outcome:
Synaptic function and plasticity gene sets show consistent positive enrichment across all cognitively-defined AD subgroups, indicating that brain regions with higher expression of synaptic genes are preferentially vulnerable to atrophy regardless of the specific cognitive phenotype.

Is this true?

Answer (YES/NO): YES